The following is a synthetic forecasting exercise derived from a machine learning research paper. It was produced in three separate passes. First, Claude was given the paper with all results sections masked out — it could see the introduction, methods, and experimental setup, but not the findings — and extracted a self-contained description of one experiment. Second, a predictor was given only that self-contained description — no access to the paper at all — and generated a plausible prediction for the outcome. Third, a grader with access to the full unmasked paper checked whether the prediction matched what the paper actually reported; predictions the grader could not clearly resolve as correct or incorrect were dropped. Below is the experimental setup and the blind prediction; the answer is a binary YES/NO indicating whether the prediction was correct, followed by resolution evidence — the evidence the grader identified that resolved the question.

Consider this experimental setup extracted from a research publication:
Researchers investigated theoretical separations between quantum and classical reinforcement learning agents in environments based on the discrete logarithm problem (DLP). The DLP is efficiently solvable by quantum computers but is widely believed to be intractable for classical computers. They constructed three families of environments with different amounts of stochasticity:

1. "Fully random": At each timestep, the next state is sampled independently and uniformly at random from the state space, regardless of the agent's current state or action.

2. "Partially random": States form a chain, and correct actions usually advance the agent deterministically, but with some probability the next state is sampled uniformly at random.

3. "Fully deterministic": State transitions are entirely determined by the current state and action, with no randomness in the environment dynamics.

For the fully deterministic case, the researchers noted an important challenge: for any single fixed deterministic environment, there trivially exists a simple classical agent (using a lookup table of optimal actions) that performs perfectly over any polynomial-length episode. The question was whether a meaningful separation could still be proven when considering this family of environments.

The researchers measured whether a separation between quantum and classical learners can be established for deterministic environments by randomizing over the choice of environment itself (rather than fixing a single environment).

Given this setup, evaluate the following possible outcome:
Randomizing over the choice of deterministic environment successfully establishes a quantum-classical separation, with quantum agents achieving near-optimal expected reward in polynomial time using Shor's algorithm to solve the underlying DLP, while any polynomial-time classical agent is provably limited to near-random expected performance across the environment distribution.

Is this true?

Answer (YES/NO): YES